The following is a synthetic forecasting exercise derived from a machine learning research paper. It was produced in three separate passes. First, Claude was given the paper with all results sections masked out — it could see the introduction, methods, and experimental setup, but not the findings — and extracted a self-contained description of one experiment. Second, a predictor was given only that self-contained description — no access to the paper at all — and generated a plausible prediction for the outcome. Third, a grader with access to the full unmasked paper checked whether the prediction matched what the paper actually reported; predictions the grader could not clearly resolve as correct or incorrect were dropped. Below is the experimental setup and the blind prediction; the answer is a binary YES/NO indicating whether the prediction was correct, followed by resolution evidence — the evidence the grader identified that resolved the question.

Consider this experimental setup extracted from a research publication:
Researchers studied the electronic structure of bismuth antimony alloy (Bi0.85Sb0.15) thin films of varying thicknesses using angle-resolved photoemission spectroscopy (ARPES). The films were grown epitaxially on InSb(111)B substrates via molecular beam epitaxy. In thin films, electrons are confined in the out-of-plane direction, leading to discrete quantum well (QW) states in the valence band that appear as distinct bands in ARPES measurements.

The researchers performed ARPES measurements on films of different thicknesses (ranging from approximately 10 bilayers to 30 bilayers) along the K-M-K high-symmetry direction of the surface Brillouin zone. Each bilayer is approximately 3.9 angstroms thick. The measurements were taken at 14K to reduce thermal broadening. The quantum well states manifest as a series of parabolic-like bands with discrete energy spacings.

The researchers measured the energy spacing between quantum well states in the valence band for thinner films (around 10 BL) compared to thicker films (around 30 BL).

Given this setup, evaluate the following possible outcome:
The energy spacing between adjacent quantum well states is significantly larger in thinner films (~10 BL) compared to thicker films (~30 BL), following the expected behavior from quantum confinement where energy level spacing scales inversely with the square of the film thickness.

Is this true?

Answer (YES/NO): YES